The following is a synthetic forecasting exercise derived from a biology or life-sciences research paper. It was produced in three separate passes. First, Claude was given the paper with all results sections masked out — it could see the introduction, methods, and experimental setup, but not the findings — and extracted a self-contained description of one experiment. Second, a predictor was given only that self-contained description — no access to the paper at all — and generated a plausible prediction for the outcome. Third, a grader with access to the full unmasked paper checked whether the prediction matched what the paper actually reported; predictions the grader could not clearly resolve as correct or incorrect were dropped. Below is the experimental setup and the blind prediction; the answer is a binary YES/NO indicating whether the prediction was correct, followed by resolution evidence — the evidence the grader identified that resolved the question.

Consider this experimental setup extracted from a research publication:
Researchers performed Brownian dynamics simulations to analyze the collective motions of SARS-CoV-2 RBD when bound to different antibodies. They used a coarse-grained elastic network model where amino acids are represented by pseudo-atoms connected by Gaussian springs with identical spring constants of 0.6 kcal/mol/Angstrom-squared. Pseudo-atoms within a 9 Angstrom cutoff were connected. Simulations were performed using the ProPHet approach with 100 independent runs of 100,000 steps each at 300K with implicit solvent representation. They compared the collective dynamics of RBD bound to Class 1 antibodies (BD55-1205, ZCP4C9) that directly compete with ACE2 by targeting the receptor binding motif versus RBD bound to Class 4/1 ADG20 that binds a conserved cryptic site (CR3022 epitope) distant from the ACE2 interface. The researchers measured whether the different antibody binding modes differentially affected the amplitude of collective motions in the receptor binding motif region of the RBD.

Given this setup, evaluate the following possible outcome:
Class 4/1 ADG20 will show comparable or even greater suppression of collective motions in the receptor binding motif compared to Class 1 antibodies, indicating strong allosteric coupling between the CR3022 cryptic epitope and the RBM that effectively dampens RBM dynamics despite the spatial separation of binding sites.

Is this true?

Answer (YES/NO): NO